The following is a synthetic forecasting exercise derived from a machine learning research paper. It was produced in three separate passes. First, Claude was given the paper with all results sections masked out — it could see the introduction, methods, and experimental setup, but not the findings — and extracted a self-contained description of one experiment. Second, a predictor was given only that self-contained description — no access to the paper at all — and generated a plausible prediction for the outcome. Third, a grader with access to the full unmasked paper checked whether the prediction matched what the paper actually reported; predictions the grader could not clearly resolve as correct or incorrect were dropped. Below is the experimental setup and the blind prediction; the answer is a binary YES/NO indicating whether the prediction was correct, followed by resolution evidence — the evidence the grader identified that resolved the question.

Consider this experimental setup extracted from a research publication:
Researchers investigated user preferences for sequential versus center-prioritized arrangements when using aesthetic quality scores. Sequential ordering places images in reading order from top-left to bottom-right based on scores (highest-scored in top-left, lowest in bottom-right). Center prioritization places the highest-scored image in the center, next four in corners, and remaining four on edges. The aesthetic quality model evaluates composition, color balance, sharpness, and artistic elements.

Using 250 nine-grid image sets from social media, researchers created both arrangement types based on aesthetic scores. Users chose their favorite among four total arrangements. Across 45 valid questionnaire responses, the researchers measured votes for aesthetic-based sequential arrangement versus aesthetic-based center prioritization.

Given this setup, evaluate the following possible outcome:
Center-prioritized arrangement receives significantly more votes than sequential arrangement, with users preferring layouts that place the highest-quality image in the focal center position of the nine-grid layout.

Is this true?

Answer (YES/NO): NO